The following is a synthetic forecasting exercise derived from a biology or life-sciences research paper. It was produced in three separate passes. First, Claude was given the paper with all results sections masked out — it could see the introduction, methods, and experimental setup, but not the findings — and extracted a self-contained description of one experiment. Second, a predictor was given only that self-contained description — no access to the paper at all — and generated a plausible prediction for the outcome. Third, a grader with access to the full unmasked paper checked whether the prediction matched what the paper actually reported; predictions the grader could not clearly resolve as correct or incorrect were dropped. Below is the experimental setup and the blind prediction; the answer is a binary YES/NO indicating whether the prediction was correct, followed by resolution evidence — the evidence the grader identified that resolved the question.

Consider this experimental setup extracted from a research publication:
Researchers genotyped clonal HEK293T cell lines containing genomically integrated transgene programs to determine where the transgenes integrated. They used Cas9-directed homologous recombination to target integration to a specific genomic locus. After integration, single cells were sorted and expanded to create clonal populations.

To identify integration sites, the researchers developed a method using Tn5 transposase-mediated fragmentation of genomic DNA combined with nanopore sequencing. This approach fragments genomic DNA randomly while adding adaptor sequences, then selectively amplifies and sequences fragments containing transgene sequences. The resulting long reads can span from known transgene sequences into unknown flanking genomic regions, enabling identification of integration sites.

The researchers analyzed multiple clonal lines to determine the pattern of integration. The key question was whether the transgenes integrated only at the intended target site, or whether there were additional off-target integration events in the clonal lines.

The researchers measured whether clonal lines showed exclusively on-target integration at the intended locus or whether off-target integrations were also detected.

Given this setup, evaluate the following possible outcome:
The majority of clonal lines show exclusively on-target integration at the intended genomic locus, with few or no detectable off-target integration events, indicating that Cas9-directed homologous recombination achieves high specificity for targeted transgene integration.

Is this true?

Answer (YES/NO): NO